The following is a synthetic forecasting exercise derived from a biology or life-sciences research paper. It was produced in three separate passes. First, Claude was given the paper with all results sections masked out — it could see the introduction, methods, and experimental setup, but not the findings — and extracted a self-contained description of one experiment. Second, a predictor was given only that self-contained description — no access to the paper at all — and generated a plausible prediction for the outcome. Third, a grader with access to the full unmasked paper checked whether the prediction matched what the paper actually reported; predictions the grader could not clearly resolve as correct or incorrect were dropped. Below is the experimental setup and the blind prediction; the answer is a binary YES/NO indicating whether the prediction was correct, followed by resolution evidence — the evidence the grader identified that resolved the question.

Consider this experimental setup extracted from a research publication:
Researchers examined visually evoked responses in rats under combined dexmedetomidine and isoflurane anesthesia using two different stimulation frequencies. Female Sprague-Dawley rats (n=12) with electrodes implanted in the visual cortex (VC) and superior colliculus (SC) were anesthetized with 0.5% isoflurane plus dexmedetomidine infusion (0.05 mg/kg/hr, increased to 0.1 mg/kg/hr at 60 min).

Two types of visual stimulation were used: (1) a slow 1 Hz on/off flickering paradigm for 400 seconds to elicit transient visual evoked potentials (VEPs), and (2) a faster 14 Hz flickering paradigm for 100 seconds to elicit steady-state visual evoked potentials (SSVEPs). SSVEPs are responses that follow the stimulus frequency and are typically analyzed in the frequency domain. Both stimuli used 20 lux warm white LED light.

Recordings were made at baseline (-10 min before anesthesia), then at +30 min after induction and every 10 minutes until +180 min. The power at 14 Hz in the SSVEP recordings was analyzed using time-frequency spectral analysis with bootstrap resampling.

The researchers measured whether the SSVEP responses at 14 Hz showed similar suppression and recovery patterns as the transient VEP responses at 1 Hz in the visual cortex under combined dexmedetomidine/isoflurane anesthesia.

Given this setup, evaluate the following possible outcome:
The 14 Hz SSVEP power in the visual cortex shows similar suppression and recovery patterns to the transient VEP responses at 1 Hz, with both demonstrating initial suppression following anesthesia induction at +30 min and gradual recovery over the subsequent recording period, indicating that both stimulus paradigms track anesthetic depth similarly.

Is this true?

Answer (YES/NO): NO